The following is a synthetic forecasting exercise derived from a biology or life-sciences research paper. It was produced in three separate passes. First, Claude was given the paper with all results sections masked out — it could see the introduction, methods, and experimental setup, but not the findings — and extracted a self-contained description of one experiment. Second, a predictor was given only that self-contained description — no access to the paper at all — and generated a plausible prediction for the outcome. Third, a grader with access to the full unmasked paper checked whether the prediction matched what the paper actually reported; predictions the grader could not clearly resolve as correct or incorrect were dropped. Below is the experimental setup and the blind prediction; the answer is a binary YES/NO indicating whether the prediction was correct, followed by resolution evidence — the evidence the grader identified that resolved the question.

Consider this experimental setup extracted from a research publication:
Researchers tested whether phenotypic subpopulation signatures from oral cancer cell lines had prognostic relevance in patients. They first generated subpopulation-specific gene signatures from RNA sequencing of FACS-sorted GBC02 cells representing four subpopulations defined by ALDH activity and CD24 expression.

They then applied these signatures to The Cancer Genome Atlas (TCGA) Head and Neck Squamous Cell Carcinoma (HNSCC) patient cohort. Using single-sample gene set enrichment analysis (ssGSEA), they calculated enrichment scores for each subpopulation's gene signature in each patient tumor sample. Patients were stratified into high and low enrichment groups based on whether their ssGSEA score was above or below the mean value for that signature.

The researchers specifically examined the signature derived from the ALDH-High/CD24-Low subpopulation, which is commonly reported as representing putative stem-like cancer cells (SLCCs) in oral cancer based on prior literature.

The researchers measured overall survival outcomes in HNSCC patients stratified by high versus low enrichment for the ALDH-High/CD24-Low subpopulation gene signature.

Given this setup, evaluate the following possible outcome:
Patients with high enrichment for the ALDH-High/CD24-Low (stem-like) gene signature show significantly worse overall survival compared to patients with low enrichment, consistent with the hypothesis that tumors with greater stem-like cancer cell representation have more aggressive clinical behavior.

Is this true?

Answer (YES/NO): NO